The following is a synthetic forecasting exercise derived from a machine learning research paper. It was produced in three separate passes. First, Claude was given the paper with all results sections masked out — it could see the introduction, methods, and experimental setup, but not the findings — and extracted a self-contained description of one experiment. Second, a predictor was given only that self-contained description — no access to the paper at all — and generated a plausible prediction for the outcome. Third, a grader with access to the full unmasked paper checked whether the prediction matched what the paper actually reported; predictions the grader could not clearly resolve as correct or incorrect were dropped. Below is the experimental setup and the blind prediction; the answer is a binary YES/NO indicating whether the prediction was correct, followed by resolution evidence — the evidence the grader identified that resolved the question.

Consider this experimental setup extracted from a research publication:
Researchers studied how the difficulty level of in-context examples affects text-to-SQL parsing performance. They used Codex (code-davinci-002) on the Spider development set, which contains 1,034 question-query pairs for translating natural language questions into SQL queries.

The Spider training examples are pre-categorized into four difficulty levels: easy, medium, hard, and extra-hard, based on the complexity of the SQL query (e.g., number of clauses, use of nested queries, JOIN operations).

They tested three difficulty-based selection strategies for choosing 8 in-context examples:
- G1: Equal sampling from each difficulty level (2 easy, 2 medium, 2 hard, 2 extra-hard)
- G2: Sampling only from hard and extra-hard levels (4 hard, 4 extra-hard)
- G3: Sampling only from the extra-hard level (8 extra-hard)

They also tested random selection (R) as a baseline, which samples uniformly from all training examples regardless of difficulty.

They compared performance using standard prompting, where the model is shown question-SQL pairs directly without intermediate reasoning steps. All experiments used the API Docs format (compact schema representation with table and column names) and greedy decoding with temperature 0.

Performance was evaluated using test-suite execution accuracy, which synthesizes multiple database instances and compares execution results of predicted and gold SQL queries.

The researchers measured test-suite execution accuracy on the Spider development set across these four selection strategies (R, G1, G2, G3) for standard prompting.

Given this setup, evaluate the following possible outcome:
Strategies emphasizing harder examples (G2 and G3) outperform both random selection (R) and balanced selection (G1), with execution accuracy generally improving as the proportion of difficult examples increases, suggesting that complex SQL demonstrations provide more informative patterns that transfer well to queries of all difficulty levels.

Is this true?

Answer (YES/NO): NO